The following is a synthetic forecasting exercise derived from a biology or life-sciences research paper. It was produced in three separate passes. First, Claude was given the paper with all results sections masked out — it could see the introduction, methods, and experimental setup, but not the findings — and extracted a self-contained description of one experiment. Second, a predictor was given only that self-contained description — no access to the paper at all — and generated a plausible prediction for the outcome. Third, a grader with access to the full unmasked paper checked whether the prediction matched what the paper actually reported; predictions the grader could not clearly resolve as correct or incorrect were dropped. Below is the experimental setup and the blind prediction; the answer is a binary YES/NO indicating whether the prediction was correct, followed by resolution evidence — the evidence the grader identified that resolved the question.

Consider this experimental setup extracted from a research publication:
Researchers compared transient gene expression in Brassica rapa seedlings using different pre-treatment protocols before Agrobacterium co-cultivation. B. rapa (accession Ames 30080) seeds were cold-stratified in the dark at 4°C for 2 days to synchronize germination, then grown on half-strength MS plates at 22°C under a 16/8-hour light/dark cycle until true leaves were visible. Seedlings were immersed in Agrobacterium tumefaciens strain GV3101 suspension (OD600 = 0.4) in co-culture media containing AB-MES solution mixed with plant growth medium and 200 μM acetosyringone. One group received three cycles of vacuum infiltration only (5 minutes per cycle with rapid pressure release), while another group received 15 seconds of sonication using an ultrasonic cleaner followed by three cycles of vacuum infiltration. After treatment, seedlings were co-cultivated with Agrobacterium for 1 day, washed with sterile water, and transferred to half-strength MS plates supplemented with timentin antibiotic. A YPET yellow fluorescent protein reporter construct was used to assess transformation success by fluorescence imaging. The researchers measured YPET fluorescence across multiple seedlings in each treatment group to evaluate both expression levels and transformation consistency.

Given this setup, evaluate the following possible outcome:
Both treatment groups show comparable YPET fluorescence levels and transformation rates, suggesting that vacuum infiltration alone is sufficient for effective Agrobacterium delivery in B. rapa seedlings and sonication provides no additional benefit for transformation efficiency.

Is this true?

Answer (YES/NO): NO